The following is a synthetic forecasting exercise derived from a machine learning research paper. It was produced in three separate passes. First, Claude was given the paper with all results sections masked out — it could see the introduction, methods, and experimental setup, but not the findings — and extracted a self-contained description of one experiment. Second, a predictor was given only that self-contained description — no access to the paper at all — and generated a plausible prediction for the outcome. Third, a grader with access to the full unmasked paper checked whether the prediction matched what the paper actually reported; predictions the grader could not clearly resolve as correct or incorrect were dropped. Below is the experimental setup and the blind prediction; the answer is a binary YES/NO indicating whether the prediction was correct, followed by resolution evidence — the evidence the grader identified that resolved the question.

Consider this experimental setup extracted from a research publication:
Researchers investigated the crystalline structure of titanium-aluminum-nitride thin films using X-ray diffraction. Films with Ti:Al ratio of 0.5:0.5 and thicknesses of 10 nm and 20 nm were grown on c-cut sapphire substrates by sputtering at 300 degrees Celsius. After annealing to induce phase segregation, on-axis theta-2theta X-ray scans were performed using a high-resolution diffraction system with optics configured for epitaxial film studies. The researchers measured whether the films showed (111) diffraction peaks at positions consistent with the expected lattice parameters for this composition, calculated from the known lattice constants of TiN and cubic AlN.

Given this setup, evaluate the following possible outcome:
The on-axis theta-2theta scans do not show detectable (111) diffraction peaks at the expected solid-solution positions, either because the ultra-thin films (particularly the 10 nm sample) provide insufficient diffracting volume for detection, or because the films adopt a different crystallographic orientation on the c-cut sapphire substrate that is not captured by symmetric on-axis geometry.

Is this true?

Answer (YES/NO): NO